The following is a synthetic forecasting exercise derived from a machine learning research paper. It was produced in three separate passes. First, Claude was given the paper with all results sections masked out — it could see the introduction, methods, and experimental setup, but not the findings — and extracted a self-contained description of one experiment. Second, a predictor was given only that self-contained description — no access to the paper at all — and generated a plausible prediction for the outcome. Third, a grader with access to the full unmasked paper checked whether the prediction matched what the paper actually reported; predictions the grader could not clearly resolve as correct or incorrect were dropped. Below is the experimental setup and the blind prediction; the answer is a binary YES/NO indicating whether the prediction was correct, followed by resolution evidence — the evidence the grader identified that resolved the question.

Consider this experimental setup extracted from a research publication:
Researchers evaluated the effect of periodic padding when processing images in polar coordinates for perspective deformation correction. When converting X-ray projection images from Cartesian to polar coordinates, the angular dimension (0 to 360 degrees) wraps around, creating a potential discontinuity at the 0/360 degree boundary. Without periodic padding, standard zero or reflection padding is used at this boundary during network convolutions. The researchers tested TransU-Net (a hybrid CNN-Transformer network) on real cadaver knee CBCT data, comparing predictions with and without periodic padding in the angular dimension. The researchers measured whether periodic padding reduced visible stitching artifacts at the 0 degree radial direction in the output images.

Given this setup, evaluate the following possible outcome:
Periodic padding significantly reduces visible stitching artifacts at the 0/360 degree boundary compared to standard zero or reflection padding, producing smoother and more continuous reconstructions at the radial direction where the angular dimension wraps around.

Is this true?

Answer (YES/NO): YES